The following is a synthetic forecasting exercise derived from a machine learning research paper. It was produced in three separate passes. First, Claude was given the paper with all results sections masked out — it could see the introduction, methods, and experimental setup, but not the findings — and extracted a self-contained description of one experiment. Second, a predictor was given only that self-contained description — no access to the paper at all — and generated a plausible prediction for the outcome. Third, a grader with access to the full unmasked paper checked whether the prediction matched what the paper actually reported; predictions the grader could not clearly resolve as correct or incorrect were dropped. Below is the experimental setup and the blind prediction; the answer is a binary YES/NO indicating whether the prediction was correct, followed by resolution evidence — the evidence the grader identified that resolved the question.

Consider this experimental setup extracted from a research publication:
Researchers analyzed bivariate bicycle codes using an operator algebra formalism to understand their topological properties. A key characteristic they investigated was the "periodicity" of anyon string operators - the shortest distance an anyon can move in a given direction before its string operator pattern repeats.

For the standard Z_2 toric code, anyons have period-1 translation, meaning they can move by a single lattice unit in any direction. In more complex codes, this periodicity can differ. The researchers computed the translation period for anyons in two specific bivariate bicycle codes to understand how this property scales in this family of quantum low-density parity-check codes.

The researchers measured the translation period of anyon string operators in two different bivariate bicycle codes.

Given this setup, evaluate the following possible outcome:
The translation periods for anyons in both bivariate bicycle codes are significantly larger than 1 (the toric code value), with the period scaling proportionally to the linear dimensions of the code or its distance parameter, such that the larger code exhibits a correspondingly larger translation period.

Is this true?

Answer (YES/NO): NO